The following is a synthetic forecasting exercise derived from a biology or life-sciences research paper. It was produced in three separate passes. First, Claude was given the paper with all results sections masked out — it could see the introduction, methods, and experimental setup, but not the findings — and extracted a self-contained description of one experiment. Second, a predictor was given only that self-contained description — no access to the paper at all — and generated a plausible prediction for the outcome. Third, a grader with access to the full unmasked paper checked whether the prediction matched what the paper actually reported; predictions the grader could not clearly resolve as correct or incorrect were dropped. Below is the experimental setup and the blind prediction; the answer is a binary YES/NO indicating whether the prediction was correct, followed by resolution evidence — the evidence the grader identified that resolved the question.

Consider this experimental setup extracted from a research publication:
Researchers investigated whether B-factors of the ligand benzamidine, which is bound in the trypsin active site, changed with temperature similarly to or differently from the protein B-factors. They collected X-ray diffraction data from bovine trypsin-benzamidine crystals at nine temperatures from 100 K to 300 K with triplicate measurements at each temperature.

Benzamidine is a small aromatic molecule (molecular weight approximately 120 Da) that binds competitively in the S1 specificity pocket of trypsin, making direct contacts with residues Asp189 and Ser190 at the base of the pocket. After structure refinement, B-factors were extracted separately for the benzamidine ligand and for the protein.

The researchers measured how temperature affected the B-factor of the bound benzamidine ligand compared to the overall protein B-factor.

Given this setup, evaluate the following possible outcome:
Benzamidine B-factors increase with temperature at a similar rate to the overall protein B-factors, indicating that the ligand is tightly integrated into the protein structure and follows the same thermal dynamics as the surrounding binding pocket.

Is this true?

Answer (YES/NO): YES